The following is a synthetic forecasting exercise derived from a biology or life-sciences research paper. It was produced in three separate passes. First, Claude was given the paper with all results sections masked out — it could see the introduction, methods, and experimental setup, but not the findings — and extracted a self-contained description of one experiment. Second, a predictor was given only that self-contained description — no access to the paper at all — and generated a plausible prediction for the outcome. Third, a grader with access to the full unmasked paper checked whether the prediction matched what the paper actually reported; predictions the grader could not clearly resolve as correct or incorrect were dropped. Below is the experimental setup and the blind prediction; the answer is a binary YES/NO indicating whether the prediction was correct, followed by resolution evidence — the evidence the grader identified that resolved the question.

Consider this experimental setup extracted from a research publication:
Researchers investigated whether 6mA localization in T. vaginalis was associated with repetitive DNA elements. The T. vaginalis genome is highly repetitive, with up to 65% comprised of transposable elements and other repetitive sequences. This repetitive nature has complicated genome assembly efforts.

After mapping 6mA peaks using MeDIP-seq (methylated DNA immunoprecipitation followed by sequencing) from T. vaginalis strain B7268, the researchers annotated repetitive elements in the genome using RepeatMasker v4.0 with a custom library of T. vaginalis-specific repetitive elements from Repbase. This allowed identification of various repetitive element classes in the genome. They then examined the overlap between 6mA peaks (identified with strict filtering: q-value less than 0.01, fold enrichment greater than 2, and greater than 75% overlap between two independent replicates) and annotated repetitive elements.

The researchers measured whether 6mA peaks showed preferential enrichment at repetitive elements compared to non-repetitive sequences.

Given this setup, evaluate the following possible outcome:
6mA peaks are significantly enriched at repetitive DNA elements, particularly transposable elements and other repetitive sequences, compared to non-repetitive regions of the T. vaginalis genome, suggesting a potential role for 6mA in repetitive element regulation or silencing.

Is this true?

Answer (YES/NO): YES